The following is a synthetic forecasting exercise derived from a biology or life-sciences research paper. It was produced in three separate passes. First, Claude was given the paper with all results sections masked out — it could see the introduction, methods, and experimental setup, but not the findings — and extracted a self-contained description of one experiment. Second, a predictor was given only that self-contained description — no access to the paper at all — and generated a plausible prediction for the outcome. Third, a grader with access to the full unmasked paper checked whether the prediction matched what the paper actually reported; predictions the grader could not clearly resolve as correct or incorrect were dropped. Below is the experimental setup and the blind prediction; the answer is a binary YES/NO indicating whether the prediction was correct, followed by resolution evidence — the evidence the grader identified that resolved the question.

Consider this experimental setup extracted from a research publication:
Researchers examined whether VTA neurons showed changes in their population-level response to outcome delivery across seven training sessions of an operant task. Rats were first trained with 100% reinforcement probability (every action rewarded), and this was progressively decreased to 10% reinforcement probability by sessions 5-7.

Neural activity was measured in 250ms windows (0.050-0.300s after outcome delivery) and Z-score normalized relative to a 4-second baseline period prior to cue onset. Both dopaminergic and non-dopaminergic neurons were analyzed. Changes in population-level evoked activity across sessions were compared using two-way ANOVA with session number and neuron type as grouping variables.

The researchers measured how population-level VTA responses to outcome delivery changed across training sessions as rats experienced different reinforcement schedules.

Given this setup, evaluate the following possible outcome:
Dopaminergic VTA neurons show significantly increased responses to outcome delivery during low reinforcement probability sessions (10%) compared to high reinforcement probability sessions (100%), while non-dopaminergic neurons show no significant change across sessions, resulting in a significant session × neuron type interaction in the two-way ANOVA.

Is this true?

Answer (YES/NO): NO